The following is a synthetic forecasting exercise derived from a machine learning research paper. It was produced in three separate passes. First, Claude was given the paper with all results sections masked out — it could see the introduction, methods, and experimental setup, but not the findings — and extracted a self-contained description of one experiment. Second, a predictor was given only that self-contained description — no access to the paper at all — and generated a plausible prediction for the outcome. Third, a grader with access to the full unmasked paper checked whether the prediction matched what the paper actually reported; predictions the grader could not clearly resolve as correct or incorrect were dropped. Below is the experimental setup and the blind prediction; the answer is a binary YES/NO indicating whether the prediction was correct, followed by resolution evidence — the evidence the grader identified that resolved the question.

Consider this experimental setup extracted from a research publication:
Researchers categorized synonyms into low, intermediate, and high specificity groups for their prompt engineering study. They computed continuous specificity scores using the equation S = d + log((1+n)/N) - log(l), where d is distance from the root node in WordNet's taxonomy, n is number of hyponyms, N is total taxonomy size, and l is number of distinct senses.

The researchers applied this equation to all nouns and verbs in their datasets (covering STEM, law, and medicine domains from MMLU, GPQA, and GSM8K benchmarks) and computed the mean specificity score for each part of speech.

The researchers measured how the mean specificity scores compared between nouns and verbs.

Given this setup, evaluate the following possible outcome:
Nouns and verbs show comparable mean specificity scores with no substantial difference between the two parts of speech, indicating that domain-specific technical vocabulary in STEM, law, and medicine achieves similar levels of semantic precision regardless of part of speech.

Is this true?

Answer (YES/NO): NO